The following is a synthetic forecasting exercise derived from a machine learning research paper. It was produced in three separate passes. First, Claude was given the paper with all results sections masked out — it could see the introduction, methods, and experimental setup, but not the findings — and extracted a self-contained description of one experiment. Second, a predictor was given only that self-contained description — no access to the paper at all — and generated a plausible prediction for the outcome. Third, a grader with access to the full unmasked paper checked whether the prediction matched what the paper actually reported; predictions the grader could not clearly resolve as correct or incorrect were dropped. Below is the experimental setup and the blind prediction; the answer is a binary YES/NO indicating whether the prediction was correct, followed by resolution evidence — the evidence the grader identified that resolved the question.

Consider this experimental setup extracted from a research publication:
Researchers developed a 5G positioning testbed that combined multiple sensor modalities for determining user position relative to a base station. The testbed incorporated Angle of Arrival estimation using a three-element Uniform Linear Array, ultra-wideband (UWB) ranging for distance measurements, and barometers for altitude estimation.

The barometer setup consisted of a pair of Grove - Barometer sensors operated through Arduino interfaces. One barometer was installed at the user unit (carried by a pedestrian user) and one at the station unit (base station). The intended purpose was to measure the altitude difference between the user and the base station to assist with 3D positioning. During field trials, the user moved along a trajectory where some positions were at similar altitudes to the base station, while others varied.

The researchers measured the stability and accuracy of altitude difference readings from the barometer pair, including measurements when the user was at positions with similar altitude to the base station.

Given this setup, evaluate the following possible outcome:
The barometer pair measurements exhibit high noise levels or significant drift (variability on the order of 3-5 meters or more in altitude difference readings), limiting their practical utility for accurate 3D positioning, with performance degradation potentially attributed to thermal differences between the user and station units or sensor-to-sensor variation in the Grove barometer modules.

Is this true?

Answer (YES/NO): NO